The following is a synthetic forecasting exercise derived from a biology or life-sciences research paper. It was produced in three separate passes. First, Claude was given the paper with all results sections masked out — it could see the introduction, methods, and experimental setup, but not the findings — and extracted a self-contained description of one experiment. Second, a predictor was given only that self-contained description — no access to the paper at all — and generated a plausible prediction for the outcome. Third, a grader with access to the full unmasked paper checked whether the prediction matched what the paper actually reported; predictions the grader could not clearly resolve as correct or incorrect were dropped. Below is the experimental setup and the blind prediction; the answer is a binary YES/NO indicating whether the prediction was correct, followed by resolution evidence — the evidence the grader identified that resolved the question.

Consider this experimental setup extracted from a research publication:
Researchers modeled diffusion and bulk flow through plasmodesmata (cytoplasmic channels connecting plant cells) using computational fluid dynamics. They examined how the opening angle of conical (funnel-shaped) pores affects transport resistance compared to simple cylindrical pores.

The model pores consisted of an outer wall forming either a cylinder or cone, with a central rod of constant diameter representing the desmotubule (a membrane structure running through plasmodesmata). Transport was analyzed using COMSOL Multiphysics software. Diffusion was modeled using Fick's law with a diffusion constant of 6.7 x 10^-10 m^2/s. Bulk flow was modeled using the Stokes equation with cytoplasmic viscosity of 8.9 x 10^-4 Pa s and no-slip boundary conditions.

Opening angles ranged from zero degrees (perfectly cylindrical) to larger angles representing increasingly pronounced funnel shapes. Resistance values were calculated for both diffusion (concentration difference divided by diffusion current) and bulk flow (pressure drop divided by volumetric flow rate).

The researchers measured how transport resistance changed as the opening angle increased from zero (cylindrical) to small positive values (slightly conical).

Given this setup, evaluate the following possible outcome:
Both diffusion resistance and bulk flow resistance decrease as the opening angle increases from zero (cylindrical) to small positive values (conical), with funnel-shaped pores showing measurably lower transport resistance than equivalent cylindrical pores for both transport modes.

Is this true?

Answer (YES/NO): YES